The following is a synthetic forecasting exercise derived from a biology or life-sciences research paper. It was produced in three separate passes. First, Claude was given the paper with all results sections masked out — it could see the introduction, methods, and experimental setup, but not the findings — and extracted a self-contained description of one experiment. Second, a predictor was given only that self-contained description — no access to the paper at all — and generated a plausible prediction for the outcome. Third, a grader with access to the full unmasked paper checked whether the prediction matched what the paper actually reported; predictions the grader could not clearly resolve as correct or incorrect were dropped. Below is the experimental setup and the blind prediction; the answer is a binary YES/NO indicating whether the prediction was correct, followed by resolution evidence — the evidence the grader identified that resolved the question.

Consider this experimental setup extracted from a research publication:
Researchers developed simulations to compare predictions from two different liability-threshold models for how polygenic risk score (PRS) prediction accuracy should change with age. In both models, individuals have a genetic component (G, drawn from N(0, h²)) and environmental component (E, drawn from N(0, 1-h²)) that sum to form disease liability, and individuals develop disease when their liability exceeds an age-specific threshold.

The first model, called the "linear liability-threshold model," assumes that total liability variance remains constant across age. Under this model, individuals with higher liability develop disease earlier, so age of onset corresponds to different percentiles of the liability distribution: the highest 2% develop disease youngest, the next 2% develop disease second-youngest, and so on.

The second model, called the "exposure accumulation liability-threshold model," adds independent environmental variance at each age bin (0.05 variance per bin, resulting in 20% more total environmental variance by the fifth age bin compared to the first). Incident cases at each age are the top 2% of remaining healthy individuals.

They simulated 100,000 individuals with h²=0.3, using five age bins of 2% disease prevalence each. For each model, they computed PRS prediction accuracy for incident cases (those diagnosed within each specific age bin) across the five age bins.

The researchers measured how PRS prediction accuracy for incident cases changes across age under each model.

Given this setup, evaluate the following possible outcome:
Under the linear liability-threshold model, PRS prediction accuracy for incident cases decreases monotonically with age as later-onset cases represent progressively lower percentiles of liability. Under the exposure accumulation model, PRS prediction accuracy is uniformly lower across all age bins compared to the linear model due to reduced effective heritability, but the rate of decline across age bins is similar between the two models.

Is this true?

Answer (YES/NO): NO